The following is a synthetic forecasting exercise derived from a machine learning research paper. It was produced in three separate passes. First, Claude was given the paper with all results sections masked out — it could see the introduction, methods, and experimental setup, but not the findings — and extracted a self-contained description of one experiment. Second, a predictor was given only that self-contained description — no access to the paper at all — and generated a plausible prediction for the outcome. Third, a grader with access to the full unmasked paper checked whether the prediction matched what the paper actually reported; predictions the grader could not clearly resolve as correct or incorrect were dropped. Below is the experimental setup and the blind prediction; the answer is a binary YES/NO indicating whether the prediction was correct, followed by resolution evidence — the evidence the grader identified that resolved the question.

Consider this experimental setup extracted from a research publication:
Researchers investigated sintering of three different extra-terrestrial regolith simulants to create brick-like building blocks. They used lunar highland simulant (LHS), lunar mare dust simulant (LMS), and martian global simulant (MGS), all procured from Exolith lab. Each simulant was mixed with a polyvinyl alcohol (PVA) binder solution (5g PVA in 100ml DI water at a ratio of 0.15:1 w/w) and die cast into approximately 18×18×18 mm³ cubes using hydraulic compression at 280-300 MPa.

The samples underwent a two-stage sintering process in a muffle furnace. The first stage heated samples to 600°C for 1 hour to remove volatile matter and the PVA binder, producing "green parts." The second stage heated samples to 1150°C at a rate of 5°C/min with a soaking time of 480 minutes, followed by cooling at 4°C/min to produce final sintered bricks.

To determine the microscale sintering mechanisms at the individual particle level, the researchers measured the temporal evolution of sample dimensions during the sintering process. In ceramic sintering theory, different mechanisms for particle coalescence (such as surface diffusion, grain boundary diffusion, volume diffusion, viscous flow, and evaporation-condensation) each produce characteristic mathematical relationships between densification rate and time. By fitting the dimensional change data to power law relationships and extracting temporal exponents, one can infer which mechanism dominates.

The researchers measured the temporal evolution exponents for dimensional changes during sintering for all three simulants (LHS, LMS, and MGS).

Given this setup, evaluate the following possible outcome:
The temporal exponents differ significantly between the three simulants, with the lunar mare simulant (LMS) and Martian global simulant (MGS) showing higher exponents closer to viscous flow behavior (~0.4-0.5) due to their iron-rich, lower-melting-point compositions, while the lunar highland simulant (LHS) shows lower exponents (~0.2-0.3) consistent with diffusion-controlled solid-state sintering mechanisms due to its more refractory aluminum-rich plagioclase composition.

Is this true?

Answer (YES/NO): NO